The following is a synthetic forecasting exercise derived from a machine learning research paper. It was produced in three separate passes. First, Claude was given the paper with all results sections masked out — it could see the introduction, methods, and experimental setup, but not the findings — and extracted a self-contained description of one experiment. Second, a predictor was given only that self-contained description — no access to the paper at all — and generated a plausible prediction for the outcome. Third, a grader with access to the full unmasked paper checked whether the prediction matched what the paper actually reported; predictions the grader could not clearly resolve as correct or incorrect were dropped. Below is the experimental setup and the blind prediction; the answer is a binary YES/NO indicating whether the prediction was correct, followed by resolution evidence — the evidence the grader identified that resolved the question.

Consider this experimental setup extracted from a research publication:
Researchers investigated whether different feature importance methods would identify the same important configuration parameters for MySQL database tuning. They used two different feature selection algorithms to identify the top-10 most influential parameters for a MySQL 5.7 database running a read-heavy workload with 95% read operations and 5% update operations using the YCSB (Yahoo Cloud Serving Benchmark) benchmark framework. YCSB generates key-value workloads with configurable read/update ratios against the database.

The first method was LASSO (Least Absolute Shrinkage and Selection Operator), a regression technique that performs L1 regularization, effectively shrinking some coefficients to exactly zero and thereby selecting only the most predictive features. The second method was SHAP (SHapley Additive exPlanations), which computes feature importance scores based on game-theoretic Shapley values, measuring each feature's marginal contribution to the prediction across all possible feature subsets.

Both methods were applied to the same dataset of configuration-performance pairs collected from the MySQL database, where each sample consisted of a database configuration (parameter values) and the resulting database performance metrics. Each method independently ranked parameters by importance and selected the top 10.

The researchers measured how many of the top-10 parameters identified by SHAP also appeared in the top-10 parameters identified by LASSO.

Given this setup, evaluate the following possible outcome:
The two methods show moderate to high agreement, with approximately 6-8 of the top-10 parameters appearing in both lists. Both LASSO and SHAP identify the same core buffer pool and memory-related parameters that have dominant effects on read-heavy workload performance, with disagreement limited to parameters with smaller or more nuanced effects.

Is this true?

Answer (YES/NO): NO